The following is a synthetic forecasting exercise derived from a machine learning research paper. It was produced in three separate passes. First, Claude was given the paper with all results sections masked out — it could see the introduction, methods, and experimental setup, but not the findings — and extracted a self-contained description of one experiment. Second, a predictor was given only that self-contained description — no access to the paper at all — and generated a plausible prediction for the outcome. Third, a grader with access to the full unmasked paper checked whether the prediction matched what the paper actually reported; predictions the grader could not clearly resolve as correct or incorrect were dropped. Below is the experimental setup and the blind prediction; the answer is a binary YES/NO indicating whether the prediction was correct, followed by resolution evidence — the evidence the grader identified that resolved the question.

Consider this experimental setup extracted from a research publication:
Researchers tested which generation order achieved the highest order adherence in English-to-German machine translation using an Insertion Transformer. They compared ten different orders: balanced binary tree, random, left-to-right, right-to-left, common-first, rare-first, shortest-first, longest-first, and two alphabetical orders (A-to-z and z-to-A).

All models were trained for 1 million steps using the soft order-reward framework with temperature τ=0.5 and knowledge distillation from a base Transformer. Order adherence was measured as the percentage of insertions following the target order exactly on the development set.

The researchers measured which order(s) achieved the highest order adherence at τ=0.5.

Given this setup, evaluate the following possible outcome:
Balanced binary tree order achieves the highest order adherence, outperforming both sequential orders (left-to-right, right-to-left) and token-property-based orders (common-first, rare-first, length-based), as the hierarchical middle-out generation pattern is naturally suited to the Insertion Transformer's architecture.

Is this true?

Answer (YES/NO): NO